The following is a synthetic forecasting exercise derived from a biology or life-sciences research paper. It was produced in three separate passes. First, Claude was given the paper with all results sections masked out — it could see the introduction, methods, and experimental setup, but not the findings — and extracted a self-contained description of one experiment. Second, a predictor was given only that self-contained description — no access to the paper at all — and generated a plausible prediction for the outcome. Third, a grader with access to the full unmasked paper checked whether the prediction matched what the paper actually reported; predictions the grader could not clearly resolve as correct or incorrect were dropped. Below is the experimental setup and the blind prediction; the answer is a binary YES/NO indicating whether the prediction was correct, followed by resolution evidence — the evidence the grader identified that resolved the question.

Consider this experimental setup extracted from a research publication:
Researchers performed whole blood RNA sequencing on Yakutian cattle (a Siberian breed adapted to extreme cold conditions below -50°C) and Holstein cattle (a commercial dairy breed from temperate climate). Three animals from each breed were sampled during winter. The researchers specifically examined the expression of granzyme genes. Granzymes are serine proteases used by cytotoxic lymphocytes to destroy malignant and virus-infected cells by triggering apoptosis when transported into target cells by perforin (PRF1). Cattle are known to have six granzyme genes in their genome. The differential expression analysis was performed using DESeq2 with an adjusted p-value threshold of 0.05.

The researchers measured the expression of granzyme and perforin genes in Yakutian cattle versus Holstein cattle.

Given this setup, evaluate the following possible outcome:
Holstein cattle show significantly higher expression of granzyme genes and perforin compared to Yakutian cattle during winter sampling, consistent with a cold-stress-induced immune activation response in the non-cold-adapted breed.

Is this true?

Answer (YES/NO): NO